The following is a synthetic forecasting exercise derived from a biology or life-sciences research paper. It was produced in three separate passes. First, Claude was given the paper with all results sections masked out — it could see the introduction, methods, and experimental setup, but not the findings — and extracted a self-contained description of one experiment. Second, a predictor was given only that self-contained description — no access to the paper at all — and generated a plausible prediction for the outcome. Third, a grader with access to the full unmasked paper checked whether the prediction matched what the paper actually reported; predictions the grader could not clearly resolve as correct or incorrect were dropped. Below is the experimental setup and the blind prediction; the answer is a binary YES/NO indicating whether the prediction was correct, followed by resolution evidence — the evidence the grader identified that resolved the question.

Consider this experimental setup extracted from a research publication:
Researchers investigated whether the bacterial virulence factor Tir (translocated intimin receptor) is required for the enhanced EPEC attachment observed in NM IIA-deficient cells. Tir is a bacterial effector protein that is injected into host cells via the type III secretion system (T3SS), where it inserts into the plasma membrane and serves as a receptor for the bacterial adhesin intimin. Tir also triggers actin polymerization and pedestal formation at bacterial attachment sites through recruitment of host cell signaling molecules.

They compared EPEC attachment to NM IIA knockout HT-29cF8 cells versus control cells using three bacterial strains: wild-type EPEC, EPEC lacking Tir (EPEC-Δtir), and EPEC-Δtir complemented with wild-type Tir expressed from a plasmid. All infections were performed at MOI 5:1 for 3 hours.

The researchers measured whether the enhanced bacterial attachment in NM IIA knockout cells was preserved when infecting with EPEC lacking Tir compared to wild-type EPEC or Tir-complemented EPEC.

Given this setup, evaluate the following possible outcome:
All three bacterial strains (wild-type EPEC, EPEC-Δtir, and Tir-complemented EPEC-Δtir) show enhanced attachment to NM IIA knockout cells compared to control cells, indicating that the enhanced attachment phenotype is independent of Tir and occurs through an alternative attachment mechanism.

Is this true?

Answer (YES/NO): NO